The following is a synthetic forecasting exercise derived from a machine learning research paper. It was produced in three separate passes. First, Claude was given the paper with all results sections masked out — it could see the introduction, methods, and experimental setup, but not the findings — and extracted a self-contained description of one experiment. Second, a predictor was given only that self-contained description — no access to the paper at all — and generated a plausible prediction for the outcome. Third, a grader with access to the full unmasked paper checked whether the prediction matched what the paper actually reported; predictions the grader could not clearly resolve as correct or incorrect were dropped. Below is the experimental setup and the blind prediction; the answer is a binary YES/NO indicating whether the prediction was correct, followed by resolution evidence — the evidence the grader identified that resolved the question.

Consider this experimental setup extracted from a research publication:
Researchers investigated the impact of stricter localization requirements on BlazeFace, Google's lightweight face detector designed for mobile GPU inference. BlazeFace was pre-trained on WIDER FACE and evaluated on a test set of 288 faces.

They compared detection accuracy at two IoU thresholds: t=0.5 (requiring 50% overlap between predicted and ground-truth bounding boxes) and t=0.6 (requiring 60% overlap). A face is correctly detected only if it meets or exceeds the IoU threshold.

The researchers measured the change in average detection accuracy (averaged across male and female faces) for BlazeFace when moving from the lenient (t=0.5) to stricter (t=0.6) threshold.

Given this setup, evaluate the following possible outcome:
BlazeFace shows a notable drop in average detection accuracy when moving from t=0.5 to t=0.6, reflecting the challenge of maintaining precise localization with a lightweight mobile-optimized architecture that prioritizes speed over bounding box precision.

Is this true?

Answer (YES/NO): YES